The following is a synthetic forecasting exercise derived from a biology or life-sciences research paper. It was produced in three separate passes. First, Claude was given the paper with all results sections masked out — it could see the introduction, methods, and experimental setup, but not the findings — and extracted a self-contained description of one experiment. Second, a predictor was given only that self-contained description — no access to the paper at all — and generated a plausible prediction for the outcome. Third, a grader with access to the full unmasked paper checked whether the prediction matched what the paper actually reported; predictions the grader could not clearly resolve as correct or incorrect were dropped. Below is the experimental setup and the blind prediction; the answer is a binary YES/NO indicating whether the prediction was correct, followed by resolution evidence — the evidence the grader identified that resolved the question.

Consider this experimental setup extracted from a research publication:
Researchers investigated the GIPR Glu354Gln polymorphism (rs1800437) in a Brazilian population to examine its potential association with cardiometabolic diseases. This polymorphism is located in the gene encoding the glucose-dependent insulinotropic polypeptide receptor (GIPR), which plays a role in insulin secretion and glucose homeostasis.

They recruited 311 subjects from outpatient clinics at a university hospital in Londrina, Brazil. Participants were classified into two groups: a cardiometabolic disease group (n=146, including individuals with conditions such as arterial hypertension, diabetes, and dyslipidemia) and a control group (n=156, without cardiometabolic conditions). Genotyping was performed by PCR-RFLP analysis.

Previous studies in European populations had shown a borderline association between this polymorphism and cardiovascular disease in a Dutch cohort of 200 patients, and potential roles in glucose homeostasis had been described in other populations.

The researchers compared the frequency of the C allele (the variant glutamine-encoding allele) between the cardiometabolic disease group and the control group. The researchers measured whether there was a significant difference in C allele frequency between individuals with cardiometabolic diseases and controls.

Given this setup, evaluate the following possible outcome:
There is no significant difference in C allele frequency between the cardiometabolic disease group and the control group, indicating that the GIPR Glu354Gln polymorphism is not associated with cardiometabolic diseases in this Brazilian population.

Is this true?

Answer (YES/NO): NO